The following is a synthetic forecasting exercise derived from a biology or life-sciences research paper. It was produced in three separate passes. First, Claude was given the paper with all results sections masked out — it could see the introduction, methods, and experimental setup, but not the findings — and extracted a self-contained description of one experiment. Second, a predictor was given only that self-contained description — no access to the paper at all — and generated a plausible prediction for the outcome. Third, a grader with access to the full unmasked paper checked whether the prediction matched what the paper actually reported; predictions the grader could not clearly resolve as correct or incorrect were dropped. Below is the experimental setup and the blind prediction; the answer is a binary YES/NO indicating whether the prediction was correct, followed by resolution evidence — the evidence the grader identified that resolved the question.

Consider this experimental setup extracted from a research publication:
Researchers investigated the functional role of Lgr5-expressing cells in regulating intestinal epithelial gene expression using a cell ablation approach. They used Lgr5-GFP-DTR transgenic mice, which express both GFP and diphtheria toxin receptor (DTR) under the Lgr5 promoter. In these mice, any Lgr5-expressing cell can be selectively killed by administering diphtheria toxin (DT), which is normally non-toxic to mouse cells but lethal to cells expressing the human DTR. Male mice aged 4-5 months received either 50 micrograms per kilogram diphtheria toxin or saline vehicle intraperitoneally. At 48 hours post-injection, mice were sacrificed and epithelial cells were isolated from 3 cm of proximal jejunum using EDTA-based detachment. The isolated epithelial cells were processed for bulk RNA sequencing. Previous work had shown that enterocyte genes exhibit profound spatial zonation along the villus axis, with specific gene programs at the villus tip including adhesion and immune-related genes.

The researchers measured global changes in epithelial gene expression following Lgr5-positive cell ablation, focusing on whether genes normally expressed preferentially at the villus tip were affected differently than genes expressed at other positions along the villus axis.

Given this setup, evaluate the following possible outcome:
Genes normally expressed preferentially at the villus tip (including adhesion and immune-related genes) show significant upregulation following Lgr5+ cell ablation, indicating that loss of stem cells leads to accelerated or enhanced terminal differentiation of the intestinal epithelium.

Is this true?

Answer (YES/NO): NO